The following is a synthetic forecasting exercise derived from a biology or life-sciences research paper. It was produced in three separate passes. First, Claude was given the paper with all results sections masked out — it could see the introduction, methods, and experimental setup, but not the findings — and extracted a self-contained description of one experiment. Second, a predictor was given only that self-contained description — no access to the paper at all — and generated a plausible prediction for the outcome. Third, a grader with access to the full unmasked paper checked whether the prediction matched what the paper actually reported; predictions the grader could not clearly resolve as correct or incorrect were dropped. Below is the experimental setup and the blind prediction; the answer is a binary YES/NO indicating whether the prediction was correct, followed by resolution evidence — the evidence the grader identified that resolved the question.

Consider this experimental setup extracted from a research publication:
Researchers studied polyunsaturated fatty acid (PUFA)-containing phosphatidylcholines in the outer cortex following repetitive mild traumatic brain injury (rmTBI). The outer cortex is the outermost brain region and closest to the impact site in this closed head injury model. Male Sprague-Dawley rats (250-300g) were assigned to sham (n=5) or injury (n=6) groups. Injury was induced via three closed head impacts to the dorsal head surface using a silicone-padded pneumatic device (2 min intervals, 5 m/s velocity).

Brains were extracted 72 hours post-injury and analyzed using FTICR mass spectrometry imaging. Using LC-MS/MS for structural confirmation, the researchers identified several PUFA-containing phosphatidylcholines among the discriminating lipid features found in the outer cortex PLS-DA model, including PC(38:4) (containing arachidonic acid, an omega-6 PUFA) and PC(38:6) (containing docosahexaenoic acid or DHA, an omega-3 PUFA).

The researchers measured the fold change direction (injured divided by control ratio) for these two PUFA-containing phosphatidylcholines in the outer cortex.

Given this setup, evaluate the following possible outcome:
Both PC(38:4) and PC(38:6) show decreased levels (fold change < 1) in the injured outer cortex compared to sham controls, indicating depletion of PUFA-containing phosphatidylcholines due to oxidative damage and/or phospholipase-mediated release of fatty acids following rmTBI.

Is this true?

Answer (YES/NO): NO